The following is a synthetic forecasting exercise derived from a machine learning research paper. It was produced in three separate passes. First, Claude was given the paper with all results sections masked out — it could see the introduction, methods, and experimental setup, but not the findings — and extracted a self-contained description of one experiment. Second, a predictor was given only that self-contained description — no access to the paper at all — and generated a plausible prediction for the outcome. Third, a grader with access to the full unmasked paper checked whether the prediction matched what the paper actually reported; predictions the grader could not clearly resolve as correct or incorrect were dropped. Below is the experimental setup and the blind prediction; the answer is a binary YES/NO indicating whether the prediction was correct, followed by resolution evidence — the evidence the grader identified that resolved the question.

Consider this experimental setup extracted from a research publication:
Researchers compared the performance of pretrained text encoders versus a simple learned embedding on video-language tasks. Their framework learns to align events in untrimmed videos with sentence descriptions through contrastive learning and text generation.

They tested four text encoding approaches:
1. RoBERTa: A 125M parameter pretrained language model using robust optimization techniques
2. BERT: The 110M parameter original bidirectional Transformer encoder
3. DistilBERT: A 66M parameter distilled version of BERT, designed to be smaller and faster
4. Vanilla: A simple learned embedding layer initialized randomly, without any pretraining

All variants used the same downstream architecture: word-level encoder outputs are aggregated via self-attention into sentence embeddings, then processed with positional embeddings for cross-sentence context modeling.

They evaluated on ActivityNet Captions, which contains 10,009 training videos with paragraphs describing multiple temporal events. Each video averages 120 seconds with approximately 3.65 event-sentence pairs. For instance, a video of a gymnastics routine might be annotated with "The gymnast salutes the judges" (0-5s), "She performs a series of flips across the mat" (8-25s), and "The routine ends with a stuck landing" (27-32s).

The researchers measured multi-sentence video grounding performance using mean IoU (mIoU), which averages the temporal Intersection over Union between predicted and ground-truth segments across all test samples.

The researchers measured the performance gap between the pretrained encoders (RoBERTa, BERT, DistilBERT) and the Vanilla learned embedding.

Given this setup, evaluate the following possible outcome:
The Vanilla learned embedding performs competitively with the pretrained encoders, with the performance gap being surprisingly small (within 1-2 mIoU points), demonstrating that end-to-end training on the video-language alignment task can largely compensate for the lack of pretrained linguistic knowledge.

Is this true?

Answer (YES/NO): YES